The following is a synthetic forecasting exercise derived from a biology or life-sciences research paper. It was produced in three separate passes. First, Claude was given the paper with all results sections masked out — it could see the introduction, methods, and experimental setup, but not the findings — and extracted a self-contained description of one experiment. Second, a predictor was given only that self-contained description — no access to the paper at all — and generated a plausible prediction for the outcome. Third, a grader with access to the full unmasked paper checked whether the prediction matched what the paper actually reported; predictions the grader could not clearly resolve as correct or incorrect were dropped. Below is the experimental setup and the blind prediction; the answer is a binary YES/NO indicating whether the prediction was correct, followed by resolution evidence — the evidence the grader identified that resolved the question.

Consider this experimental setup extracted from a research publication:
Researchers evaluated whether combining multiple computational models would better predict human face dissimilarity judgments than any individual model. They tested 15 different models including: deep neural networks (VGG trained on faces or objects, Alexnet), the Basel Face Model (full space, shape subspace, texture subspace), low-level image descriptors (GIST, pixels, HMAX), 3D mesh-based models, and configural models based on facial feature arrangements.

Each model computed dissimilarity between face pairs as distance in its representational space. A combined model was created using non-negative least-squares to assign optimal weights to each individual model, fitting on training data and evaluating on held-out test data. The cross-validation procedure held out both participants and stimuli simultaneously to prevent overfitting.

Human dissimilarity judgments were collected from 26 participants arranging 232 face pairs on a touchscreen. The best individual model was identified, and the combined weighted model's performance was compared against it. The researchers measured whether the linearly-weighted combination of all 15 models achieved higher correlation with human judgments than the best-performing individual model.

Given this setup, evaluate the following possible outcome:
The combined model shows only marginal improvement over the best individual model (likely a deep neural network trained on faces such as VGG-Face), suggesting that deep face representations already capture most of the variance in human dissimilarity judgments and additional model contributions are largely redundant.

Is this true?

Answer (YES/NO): NO